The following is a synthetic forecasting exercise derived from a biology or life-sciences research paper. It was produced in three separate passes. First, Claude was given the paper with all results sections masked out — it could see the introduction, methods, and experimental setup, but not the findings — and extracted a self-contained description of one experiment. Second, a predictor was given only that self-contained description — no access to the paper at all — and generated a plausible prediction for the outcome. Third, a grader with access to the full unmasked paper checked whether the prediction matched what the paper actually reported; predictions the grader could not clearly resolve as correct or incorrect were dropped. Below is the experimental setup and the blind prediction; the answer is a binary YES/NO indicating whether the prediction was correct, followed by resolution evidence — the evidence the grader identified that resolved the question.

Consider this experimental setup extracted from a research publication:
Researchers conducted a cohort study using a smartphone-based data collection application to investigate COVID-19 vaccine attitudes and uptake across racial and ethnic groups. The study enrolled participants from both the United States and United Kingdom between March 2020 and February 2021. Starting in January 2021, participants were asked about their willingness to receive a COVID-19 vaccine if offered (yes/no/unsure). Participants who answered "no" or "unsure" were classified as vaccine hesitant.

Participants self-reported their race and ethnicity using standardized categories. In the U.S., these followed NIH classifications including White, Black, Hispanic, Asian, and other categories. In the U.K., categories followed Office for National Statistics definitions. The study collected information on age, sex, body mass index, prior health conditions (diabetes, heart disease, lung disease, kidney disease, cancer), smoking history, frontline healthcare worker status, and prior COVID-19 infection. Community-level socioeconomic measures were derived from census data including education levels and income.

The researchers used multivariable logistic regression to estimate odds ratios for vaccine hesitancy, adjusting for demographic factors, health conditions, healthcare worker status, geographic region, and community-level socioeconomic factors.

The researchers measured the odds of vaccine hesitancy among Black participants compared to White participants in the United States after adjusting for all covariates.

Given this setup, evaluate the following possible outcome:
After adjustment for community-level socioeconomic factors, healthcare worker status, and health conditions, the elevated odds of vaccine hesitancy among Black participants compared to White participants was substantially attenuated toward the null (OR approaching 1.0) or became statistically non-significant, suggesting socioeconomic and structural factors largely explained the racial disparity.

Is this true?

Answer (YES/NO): NO